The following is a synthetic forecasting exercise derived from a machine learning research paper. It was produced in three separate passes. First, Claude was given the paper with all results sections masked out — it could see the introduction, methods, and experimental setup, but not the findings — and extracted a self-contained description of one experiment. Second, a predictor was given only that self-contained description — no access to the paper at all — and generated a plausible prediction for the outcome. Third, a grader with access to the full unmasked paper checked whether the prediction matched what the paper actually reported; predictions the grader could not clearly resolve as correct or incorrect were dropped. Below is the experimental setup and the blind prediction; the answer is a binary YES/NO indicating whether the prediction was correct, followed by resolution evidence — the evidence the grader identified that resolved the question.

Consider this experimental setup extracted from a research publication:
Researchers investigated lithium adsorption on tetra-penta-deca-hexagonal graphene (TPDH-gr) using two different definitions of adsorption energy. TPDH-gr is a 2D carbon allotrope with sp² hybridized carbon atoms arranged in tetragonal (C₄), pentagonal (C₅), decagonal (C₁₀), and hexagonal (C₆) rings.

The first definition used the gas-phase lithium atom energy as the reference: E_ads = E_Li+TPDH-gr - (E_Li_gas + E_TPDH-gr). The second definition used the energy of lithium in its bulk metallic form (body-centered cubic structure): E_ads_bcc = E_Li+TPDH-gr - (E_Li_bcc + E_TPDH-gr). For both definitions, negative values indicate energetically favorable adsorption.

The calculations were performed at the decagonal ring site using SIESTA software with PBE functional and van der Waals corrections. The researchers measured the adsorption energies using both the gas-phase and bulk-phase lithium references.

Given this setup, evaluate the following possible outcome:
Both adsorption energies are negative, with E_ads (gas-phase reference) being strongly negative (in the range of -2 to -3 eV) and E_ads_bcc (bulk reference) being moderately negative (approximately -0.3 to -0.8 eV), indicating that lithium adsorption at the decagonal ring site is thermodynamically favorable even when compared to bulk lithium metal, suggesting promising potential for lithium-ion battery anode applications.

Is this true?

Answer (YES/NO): YES